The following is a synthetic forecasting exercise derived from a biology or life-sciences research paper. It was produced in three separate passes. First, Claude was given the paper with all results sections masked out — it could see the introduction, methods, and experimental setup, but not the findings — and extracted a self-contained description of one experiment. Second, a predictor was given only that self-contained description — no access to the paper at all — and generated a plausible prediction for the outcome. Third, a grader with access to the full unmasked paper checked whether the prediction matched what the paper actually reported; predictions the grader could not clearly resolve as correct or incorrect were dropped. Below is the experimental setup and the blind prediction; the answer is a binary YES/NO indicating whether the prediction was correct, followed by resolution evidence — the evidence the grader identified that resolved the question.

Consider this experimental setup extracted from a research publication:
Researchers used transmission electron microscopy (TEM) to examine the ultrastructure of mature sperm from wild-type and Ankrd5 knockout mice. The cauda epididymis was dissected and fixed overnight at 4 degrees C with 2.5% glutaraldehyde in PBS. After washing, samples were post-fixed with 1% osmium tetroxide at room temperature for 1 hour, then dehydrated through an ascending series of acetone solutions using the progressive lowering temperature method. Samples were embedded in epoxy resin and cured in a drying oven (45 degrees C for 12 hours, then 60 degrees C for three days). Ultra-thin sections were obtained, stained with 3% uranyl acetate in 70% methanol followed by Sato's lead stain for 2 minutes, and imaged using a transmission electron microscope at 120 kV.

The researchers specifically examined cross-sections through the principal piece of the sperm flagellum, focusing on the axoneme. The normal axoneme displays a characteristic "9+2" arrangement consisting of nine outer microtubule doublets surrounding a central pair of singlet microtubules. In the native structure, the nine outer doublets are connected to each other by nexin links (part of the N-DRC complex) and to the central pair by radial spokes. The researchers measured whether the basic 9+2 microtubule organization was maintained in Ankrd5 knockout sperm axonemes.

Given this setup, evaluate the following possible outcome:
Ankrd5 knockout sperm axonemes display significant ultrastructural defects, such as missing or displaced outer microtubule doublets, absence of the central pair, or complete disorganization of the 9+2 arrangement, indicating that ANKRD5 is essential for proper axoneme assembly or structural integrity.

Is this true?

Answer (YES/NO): NO